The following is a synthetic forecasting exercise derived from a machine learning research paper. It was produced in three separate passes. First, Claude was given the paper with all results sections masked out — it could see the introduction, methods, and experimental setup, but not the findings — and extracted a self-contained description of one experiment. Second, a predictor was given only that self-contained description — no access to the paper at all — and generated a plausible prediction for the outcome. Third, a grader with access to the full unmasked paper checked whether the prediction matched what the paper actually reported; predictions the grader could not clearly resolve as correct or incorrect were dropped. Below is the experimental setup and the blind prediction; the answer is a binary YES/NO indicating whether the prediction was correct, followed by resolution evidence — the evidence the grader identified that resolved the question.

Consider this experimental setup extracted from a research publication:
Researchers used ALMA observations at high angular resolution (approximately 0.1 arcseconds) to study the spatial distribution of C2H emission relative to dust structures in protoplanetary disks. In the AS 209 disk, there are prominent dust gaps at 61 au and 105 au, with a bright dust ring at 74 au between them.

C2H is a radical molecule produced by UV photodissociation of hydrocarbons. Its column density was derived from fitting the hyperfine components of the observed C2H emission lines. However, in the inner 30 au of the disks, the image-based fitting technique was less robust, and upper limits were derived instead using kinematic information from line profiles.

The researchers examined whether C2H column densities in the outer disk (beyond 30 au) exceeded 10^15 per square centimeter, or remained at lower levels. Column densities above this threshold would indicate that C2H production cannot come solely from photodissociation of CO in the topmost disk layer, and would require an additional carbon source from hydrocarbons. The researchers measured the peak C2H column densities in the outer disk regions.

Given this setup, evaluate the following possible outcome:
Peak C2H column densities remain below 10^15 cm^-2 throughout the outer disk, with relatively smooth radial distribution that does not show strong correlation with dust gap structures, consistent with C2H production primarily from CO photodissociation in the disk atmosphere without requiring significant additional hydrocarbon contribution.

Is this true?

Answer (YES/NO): NO